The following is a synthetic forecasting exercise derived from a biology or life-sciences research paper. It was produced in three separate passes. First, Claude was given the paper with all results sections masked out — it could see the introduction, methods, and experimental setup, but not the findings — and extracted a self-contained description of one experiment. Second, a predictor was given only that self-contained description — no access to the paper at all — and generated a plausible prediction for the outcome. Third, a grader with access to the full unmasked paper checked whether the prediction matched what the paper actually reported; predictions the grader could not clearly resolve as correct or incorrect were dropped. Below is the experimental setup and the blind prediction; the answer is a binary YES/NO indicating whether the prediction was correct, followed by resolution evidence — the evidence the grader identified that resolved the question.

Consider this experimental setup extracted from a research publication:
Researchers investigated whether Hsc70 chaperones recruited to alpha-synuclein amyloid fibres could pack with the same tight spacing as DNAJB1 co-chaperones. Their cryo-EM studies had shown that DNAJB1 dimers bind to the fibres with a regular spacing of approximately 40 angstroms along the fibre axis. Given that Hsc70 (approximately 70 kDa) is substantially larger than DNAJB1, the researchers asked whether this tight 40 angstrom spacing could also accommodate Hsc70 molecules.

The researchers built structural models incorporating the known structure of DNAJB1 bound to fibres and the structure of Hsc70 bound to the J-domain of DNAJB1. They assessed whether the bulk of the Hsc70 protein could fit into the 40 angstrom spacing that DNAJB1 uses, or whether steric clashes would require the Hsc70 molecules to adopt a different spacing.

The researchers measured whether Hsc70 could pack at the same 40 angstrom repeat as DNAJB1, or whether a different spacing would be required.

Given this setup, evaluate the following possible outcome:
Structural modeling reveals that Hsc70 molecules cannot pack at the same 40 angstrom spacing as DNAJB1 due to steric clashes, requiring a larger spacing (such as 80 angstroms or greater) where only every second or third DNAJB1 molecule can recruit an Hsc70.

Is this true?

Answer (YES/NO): NO